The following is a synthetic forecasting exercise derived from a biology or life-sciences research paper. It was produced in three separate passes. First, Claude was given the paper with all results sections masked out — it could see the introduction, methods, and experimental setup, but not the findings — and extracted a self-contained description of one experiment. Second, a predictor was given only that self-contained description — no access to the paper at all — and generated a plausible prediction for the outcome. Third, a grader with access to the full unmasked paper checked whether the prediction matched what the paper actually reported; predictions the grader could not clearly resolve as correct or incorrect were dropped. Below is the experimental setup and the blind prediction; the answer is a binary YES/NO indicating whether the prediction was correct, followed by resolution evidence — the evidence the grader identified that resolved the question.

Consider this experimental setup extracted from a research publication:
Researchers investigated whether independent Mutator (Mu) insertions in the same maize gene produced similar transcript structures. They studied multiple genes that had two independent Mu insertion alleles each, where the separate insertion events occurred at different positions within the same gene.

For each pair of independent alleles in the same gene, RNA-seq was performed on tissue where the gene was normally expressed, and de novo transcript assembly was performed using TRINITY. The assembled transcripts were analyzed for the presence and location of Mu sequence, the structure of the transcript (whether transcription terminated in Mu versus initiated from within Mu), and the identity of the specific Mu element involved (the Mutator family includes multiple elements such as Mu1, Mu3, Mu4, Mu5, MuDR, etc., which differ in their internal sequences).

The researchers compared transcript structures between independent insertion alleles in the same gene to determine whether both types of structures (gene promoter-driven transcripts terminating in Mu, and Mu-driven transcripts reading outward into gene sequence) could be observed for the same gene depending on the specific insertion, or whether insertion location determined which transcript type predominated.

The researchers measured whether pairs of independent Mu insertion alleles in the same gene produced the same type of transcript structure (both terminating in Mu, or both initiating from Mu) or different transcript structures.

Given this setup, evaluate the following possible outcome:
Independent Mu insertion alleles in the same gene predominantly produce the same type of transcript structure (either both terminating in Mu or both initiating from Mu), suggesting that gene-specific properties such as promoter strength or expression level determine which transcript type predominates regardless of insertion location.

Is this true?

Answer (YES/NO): NO